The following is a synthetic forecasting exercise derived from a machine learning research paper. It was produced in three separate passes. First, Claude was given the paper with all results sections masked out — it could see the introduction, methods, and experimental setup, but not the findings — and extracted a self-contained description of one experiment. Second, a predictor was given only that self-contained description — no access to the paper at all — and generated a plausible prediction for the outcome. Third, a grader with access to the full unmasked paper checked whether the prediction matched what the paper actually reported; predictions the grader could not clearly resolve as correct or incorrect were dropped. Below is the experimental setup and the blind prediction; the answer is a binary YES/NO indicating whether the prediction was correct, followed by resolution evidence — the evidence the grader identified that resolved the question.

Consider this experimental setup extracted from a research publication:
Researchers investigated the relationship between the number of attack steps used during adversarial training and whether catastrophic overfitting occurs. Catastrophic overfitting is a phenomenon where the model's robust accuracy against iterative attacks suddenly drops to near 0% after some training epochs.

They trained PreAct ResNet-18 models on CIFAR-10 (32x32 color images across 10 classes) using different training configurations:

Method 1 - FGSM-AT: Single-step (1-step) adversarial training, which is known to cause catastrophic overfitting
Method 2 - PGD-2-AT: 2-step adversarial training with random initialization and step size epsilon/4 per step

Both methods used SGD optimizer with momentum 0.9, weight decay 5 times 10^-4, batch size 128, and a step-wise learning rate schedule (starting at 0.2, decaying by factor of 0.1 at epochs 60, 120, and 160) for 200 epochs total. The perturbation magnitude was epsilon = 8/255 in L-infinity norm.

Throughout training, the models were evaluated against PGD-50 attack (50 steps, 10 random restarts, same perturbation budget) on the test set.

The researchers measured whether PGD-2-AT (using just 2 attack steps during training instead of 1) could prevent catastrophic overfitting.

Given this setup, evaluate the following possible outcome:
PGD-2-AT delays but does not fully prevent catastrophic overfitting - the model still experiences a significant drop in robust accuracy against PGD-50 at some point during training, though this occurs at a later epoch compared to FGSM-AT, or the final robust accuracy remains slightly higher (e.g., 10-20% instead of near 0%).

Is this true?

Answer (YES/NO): NO